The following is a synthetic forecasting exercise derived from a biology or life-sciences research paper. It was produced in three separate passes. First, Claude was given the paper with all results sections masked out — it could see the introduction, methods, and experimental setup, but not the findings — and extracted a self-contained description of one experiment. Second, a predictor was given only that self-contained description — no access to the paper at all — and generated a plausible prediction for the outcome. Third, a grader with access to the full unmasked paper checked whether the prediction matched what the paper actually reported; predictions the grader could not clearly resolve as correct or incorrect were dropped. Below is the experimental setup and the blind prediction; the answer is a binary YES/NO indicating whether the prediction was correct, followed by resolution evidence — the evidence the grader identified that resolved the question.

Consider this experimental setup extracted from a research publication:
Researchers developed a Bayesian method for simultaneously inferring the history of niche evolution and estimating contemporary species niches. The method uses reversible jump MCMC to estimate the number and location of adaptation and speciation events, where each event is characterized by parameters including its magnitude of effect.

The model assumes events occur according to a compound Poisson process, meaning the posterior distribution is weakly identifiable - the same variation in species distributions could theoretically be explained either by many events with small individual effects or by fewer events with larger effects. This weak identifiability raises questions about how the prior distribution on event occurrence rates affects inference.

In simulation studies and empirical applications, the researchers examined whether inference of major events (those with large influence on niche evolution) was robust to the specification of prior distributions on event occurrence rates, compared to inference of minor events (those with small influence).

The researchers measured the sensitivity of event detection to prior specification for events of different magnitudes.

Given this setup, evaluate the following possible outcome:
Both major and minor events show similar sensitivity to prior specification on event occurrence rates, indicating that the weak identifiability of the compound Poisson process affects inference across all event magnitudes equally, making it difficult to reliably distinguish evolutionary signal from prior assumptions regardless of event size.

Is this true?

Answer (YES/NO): NO